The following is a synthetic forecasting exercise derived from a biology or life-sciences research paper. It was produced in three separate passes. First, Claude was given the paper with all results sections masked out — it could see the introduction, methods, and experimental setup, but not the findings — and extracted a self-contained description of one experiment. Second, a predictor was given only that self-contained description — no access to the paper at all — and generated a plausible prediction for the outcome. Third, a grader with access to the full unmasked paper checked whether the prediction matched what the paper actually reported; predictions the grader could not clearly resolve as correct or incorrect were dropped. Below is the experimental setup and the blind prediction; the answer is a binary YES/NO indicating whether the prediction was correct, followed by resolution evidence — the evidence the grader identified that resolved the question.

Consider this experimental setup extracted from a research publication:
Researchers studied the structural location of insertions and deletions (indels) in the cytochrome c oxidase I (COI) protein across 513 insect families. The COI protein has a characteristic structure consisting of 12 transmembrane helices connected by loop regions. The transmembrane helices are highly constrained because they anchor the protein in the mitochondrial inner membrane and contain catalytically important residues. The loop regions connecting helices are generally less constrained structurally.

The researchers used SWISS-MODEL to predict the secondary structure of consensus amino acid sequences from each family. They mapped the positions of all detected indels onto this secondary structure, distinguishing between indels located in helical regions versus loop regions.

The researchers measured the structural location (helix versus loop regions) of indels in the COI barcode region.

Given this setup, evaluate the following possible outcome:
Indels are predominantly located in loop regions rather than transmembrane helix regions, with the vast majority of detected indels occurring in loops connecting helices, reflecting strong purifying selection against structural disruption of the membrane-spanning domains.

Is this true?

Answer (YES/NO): YES